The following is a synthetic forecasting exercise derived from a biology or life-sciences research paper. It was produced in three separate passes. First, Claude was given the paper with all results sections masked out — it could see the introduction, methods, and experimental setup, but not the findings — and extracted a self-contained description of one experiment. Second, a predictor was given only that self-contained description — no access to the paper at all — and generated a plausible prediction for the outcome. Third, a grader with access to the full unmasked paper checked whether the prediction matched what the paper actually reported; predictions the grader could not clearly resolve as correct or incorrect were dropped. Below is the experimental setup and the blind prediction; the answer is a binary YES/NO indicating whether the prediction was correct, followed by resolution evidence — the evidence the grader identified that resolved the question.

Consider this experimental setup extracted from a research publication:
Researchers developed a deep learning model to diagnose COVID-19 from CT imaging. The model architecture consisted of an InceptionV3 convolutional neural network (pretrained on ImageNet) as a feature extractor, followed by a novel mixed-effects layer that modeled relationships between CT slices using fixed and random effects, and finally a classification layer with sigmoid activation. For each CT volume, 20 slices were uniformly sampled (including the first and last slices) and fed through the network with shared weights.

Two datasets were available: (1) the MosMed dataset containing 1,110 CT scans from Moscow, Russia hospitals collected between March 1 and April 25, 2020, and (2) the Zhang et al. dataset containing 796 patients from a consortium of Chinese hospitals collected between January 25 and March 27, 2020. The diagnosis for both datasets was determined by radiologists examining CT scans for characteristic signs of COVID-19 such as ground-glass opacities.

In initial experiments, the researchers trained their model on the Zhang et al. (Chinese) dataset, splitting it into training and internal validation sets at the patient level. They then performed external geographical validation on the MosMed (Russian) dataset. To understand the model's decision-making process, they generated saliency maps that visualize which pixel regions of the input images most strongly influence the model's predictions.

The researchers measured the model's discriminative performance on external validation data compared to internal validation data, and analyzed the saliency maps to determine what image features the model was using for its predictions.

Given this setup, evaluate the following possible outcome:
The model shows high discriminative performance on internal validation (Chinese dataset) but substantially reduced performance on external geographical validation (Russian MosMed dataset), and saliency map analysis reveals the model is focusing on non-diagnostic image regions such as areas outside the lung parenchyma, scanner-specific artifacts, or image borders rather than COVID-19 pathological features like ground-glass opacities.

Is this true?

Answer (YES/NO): YES